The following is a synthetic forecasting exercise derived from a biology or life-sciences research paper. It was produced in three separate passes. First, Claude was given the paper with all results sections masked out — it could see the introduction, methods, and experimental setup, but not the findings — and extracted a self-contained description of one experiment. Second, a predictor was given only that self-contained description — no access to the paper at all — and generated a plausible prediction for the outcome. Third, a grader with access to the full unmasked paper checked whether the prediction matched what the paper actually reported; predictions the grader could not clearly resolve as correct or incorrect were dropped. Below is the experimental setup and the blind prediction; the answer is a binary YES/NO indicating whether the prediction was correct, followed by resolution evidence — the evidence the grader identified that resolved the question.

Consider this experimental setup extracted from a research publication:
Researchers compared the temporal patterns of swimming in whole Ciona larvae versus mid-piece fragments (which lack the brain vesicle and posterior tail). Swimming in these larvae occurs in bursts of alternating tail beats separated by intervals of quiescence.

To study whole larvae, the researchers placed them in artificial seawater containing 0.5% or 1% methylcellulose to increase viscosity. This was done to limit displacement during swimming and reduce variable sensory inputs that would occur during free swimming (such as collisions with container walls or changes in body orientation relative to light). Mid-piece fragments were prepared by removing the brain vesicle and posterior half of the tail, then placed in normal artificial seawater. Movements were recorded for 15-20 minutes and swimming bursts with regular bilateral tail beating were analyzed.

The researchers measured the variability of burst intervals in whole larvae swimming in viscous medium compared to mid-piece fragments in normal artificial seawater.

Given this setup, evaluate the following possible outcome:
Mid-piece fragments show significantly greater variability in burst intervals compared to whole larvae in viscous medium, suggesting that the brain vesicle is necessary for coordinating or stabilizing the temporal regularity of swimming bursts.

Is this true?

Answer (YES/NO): NO